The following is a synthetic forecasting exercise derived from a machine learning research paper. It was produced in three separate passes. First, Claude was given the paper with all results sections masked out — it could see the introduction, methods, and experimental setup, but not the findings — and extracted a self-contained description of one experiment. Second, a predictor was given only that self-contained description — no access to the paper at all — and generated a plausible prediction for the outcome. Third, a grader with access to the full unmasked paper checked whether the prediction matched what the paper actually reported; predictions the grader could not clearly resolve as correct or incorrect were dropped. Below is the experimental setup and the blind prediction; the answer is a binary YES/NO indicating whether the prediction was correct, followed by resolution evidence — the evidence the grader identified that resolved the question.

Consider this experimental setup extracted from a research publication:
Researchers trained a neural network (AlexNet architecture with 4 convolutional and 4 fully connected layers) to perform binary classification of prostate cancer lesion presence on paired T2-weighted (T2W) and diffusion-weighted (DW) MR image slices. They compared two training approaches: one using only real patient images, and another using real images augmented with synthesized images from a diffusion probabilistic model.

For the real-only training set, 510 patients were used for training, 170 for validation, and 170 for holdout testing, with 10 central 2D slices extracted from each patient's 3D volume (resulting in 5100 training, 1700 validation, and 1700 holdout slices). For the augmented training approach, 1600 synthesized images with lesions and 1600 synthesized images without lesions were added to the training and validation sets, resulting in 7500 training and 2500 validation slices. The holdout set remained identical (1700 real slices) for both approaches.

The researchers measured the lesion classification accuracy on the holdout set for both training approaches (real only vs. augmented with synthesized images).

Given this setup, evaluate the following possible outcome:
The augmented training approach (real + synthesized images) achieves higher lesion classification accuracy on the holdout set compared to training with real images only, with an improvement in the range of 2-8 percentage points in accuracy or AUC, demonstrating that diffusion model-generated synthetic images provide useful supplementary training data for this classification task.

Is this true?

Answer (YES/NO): YES